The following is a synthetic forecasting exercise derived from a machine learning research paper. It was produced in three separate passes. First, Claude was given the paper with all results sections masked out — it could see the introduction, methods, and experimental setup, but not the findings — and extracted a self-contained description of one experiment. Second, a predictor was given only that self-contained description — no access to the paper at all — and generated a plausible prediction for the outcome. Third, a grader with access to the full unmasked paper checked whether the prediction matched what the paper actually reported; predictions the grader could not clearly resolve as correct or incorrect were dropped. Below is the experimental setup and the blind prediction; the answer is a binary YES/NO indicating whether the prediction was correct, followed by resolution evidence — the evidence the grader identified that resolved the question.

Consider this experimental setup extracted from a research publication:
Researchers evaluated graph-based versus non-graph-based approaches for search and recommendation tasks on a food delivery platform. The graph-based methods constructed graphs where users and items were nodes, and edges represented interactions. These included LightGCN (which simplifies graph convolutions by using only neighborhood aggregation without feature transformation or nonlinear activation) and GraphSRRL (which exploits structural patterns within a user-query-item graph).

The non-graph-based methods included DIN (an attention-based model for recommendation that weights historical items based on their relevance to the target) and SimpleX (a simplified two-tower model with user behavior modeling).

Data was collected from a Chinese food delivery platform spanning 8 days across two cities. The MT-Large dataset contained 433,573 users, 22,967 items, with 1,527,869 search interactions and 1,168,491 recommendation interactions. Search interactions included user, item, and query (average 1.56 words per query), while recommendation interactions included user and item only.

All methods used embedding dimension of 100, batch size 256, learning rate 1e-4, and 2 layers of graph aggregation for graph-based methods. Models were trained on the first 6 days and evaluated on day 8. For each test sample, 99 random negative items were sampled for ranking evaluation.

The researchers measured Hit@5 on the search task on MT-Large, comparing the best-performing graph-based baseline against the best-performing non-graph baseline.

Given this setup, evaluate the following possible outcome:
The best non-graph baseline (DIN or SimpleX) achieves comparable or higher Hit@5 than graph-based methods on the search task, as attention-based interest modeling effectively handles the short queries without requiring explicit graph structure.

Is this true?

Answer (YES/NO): NO